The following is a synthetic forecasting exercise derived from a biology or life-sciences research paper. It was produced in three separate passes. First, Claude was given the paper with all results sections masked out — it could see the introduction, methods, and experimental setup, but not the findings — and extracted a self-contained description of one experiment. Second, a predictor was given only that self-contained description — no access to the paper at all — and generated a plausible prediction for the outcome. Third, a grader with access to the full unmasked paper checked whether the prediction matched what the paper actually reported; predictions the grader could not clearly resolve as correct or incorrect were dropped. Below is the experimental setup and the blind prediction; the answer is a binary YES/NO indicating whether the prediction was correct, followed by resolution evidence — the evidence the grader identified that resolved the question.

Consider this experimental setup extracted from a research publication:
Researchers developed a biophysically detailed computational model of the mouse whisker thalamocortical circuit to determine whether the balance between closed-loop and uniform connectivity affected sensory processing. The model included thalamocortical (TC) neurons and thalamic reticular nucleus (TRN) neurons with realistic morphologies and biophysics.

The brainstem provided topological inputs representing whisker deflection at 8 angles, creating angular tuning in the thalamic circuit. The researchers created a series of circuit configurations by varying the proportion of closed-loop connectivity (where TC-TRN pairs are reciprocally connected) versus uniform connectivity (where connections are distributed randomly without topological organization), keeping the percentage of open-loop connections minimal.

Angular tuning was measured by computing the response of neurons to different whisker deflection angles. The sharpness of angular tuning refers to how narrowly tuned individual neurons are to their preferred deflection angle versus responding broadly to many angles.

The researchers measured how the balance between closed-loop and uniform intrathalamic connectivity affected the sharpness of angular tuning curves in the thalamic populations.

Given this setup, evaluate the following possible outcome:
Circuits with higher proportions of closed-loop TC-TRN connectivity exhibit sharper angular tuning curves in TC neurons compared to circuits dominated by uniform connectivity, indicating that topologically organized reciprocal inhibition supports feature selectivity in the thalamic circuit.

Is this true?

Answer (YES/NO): NO